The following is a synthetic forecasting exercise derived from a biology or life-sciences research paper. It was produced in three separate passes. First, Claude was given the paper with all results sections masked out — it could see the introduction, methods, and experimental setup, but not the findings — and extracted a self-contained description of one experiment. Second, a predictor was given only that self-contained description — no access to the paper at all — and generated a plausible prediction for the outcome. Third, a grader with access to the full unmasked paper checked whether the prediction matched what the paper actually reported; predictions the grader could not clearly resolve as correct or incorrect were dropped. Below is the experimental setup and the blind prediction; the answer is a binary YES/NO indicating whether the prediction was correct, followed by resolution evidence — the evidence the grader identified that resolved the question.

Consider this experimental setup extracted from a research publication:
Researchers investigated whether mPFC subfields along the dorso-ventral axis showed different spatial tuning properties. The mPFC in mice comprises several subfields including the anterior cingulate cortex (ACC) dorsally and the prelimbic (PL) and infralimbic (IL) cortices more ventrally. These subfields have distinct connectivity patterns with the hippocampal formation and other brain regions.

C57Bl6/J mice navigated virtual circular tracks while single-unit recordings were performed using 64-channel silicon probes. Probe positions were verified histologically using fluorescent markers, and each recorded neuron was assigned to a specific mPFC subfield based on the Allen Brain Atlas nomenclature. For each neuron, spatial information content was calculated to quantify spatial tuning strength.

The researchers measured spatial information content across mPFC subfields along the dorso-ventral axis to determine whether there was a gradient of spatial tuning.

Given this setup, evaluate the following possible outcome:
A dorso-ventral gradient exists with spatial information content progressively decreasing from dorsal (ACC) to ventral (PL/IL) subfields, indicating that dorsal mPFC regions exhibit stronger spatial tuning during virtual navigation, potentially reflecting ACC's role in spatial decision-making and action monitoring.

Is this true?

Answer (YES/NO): YES